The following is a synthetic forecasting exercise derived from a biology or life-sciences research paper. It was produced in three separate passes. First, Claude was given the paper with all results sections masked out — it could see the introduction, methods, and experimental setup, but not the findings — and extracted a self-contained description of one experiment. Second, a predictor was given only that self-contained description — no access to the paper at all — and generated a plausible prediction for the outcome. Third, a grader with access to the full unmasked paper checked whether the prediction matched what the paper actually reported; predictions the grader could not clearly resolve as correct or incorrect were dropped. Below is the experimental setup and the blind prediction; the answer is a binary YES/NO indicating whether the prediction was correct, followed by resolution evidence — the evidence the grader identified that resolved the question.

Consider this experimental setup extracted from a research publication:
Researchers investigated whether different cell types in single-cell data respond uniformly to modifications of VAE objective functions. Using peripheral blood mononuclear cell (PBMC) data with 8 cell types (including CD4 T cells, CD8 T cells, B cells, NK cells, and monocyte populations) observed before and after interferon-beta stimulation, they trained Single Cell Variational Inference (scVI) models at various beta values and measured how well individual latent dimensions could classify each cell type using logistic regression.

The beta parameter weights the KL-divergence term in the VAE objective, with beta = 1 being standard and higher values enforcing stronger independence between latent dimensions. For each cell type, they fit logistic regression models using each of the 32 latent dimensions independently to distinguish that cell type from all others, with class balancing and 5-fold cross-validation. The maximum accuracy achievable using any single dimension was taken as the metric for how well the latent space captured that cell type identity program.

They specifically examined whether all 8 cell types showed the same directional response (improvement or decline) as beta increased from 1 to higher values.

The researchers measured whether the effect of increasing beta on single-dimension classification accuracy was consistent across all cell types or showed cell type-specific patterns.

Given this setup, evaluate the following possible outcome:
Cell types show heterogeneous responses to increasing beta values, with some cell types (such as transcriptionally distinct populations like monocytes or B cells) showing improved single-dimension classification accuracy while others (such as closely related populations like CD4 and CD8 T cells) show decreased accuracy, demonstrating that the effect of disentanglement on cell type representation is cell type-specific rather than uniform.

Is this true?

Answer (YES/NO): NO